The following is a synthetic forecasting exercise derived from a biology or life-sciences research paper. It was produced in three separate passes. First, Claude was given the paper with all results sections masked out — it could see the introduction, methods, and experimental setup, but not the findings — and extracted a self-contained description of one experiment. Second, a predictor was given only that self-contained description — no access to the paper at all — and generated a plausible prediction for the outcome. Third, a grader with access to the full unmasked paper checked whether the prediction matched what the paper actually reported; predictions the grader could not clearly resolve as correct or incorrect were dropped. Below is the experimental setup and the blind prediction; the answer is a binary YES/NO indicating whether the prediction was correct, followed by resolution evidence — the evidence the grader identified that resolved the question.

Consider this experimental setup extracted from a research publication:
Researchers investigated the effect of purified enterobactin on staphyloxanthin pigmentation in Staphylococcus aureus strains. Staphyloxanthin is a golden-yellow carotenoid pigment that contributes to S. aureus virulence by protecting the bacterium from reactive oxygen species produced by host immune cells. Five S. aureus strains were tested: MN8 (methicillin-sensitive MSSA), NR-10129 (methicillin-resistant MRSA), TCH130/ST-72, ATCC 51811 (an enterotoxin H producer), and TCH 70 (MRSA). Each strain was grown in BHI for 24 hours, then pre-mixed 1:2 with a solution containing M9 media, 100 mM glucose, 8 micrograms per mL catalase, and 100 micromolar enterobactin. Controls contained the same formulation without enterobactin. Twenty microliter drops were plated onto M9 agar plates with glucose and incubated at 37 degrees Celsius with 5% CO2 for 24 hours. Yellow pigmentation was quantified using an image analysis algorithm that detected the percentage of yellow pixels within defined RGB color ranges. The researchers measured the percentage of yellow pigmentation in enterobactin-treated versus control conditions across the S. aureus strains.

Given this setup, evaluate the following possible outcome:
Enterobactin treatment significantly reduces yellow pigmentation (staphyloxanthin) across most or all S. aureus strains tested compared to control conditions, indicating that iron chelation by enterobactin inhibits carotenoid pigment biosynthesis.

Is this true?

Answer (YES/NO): YES